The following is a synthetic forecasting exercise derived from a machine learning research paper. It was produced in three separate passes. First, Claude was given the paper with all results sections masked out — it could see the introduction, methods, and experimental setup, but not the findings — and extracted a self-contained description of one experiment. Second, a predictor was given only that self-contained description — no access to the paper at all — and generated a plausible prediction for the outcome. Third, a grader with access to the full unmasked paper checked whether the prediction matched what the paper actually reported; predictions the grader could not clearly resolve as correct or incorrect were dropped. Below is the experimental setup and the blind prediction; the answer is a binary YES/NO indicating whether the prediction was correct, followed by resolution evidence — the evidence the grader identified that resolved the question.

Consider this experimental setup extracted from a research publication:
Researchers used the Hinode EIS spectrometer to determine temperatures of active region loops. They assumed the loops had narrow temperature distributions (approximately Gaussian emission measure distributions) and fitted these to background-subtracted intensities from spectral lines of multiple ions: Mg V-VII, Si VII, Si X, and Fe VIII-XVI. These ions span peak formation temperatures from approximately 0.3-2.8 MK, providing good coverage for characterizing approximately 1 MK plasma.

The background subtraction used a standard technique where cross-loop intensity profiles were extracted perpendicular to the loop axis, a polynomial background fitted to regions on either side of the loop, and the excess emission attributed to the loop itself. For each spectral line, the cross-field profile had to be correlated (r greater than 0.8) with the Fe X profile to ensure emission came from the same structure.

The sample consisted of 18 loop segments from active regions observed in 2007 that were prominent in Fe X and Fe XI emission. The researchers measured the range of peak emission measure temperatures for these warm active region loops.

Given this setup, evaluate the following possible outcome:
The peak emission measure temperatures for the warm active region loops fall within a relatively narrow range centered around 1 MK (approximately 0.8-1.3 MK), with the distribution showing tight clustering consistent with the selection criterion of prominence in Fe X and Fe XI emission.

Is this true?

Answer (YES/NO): NO